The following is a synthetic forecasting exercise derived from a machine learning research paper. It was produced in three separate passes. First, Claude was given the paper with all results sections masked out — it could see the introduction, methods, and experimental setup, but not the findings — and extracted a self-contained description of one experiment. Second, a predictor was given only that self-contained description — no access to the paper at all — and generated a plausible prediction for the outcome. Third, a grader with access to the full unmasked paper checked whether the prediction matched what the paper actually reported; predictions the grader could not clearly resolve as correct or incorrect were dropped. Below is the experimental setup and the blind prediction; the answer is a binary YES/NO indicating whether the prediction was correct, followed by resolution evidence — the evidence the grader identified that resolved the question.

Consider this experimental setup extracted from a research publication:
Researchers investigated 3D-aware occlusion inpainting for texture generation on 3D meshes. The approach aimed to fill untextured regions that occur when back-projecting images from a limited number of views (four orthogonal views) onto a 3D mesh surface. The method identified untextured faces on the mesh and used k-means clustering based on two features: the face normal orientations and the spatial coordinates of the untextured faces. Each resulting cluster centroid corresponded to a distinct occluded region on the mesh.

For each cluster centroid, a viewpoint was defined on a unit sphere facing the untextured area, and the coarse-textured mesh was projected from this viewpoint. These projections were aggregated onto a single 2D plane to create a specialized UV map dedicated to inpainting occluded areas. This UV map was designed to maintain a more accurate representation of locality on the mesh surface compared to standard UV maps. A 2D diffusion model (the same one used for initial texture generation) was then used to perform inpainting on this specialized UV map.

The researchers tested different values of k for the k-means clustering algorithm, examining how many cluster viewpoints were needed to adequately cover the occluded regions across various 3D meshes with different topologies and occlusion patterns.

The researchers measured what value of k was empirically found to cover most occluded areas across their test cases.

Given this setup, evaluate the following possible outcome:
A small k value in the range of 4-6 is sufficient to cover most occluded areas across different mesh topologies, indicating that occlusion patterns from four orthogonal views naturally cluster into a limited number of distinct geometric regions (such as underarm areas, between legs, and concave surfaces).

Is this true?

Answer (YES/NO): YES